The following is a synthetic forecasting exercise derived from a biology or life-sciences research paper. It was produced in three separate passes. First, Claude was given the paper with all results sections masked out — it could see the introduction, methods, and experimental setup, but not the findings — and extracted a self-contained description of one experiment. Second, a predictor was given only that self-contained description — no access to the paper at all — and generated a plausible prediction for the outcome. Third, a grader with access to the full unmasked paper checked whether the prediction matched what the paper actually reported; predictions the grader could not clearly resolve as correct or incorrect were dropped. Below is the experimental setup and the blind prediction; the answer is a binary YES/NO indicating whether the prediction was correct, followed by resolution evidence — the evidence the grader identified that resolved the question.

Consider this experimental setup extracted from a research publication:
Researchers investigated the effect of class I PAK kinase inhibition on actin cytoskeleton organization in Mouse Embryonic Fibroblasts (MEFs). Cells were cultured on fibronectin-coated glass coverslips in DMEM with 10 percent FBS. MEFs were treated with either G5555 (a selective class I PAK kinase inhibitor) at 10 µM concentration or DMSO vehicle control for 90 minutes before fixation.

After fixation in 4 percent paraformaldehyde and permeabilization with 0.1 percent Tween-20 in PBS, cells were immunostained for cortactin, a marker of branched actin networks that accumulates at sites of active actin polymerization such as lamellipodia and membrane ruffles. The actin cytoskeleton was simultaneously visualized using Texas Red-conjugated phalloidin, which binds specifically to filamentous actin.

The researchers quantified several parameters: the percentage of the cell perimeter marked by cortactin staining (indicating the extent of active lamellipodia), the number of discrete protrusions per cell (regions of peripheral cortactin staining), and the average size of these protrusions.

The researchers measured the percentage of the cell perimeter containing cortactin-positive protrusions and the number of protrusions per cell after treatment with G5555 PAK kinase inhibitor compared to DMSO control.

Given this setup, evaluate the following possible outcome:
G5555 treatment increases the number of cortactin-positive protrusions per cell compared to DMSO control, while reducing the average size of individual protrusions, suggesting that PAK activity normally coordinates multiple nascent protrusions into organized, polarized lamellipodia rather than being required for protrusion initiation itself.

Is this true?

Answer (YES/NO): NO